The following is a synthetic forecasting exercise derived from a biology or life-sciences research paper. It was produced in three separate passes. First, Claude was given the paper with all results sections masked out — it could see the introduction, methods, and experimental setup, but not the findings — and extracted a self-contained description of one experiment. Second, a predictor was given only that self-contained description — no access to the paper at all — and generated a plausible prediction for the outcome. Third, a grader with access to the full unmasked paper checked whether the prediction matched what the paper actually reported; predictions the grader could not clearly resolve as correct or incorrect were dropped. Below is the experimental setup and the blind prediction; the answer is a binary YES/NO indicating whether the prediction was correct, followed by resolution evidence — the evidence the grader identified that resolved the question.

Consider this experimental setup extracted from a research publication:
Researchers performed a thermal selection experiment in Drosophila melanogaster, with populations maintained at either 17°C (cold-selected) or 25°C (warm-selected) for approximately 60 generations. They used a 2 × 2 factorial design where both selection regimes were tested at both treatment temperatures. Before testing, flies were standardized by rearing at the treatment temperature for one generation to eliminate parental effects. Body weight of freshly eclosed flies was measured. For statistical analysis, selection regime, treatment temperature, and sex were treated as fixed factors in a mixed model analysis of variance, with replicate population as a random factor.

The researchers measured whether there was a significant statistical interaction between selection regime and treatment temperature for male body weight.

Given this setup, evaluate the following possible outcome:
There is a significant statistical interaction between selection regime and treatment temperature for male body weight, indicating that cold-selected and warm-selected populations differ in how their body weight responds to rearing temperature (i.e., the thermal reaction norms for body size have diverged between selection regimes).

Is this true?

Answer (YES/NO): YES